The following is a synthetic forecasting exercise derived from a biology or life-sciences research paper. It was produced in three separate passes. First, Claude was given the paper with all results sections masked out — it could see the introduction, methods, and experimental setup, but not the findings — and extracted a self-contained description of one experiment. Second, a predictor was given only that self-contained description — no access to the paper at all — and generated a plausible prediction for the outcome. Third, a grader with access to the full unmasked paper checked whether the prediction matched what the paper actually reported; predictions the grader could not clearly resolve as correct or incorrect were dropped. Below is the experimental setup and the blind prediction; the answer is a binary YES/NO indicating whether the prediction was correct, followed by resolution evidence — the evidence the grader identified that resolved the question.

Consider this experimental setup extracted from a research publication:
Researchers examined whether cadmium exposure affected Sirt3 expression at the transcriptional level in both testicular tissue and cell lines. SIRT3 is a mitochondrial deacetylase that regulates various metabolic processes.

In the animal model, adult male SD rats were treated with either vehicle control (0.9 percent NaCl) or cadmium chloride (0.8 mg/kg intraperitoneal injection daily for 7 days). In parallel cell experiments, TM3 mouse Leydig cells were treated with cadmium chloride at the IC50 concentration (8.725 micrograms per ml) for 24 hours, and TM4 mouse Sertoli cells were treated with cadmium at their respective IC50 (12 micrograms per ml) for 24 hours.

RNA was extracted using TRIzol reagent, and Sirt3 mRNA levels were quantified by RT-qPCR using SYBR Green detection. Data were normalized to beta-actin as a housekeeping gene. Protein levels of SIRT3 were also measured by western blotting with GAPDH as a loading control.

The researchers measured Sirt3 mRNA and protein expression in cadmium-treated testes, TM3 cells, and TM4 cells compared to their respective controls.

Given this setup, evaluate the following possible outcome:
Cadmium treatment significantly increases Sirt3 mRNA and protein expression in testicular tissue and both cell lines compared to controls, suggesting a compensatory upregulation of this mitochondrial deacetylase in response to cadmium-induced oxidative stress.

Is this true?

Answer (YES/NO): NO